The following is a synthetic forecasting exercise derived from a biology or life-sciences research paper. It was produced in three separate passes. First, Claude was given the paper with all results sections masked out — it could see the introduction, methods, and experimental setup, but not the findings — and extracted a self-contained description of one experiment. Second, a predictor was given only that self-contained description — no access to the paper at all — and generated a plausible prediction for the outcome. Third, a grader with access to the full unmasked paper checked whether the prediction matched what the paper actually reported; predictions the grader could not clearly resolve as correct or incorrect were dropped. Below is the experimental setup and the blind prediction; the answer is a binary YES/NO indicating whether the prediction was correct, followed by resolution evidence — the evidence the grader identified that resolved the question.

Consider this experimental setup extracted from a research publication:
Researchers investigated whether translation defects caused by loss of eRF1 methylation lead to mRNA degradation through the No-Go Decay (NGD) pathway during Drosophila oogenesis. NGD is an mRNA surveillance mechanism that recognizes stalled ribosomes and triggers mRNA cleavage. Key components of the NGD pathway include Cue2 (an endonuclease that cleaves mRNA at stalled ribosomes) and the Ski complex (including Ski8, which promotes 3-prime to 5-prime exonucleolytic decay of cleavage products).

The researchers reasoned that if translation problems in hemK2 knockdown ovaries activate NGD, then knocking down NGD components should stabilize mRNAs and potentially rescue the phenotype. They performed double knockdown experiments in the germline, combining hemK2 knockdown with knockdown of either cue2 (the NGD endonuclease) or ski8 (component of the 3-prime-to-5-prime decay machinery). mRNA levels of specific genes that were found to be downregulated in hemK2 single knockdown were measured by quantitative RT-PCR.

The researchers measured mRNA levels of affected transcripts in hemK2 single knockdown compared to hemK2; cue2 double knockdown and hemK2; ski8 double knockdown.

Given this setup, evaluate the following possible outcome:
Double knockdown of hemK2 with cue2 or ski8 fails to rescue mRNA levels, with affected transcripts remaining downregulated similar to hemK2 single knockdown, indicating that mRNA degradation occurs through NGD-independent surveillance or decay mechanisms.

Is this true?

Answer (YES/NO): NO